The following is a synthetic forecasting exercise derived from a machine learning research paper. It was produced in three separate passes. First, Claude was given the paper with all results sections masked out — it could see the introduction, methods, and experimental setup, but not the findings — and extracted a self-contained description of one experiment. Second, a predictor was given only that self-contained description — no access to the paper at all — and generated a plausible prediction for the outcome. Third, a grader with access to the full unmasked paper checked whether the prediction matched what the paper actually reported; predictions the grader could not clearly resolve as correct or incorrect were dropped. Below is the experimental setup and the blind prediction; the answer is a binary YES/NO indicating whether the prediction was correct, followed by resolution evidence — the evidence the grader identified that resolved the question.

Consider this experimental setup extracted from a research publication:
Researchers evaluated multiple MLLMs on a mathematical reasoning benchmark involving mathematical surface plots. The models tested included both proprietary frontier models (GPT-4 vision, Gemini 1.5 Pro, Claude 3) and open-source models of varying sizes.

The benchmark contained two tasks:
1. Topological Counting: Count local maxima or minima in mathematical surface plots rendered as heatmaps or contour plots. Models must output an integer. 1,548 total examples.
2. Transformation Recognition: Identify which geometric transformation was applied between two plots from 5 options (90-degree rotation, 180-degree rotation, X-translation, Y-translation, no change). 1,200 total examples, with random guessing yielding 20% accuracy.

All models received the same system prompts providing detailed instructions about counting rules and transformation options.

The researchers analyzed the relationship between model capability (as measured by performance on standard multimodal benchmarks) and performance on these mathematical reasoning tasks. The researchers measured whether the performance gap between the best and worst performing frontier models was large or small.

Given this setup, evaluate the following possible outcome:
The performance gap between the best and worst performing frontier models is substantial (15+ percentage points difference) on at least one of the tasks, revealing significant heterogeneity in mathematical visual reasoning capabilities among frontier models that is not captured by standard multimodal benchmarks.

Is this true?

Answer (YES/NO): YES